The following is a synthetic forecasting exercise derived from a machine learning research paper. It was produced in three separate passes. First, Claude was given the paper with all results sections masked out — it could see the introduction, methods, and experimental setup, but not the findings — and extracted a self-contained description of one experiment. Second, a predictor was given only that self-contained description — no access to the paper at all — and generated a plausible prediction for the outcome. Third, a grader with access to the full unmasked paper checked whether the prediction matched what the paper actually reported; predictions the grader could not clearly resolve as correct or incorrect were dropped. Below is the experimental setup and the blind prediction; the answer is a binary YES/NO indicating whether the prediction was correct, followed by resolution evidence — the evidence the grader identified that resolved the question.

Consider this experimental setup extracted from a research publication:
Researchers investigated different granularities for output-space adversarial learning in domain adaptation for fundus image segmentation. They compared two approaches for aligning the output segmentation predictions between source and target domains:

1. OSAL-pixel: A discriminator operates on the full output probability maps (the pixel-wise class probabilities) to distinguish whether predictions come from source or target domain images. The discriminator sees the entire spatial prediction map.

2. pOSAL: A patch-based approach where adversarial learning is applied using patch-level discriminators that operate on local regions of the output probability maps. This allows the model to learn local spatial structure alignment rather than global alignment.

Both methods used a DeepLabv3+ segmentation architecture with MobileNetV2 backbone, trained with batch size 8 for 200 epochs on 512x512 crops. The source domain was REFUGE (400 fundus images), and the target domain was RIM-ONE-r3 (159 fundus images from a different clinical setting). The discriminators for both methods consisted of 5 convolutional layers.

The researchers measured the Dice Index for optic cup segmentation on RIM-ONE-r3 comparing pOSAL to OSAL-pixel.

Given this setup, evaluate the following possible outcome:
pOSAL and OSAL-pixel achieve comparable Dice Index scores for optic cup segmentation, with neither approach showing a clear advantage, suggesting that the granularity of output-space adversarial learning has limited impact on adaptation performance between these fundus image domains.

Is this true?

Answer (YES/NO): NO